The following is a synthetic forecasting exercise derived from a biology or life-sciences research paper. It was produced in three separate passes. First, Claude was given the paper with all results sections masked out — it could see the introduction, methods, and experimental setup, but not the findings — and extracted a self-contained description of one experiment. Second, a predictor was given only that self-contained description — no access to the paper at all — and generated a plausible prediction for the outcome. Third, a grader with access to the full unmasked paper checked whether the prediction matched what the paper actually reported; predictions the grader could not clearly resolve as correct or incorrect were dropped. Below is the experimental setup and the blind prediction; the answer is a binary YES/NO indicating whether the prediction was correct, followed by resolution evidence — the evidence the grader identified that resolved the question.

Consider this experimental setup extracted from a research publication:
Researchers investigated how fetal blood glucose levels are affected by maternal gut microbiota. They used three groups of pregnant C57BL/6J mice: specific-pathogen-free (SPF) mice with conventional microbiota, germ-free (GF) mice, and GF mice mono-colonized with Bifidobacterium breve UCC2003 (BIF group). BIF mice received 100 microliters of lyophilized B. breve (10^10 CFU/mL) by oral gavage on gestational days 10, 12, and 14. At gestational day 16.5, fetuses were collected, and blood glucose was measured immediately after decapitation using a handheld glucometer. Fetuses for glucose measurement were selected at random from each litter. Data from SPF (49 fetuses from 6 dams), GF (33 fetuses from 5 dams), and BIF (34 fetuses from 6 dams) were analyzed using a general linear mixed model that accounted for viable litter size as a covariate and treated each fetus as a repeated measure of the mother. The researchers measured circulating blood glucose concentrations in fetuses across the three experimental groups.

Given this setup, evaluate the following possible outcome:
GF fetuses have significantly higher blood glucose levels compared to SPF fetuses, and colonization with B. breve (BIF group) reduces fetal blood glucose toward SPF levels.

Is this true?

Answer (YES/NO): NO